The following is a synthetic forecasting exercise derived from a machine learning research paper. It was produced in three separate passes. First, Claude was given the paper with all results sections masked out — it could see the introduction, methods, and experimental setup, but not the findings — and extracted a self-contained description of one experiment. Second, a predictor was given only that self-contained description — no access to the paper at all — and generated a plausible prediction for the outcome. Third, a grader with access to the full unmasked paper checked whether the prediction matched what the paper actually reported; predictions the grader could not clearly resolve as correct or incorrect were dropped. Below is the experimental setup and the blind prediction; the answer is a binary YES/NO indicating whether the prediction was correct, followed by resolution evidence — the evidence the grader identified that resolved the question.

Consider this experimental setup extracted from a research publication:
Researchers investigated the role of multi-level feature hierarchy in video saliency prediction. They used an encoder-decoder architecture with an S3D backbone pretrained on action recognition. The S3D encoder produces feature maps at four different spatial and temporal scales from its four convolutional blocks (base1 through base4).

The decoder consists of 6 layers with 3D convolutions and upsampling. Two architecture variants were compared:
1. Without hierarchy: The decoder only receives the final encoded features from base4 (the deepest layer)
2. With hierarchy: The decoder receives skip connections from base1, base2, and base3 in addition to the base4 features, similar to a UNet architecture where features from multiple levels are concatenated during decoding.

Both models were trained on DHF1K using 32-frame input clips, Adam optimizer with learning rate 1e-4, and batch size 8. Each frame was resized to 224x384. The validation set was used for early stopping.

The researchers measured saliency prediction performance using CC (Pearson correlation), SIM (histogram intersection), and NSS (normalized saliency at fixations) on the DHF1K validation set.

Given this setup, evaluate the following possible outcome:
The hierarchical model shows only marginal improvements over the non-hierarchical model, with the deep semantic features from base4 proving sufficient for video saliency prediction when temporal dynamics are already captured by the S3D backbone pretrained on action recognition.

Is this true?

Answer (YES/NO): NO